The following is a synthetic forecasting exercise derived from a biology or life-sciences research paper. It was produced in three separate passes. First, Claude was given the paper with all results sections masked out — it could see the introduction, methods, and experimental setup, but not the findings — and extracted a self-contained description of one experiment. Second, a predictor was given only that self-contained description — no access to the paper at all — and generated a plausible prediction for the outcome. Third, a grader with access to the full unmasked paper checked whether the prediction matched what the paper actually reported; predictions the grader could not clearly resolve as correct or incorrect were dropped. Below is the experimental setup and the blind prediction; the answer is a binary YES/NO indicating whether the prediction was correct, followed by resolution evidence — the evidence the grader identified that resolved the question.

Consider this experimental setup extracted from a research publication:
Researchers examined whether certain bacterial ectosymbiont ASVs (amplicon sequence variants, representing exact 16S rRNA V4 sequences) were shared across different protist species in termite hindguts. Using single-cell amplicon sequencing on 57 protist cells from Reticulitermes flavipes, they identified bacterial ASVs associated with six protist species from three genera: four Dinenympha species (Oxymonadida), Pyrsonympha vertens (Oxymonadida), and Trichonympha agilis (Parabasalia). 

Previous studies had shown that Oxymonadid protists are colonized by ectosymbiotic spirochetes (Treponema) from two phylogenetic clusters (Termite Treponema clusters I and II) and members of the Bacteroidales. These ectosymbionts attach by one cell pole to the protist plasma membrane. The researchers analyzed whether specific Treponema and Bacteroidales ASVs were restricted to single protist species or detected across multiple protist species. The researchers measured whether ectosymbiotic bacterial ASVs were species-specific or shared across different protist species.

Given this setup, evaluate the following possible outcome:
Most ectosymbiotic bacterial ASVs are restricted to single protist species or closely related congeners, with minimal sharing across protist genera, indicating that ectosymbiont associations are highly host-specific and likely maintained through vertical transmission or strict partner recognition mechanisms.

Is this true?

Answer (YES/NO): NO